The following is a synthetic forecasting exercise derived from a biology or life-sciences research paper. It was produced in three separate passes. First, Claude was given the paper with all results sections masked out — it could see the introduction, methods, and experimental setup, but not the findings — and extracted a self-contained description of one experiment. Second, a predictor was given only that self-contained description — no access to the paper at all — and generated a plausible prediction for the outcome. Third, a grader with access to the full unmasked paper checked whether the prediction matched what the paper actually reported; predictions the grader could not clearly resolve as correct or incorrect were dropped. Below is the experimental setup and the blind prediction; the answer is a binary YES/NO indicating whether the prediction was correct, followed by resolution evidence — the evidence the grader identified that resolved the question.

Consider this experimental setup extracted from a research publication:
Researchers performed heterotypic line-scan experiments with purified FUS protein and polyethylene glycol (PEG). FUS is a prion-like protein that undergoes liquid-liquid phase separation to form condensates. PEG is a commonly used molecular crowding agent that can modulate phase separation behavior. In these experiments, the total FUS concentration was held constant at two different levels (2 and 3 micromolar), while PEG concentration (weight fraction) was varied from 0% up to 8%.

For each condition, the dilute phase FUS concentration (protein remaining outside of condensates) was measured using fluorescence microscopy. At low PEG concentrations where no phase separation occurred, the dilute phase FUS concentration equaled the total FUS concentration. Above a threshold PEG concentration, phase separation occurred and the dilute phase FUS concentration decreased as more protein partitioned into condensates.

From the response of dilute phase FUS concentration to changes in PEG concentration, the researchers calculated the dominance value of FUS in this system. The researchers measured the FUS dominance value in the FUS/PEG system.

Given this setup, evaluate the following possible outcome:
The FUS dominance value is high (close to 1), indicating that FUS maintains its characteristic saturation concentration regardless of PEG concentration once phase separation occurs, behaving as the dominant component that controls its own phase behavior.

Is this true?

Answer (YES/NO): NO